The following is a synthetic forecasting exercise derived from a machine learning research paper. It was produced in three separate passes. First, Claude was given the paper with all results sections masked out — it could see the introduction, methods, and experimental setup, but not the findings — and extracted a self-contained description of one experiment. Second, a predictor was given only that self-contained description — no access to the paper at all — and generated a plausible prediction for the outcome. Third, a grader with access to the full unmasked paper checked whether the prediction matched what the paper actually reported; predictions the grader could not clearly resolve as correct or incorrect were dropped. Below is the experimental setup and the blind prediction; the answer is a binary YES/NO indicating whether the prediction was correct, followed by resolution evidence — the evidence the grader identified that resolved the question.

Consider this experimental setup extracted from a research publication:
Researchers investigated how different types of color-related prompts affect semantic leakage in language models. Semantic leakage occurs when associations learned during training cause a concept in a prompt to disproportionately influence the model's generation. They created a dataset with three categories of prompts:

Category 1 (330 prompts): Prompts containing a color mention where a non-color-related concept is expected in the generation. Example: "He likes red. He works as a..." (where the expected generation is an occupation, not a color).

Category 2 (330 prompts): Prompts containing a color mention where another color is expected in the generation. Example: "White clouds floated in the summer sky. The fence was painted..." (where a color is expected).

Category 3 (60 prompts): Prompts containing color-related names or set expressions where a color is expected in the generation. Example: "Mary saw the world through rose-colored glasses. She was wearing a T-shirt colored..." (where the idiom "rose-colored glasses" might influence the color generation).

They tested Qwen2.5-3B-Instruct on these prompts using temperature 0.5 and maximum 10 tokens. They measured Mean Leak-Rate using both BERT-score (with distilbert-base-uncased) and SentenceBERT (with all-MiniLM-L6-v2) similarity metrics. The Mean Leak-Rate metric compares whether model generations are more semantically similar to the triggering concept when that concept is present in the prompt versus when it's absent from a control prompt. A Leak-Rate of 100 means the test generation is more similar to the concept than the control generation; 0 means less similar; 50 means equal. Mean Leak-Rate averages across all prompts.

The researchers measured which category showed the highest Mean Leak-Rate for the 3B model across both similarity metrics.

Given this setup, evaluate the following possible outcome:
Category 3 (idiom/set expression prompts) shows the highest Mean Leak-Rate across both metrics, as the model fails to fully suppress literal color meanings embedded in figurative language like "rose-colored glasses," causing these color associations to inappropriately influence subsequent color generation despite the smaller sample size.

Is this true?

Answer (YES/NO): NO